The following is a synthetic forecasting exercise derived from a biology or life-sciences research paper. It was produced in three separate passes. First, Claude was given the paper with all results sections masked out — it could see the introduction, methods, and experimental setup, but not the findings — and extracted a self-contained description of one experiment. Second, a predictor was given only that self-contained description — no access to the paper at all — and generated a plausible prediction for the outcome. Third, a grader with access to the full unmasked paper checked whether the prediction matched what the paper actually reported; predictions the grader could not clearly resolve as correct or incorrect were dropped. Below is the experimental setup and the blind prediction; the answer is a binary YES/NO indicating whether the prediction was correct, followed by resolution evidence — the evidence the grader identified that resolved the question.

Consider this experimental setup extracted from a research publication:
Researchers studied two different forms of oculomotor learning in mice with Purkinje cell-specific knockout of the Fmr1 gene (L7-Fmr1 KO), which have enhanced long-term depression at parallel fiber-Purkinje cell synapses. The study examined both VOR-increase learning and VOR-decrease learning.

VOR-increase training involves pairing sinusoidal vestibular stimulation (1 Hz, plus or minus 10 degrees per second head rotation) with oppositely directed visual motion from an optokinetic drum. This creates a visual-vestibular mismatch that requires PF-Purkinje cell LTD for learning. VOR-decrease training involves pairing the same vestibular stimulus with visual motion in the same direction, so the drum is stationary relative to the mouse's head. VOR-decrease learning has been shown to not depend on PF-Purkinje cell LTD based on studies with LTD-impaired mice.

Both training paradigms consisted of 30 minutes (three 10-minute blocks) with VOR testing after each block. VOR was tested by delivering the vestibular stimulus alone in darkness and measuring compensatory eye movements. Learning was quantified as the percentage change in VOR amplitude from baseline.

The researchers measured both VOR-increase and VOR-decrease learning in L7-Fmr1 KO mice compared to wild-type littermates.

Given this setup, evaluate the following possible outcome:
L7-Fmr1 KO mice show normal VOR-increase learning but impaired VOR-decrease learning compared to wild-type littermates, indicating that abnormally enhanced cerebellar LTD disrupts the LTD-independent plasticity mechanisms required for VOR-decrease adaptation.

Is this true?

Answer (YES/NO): NO